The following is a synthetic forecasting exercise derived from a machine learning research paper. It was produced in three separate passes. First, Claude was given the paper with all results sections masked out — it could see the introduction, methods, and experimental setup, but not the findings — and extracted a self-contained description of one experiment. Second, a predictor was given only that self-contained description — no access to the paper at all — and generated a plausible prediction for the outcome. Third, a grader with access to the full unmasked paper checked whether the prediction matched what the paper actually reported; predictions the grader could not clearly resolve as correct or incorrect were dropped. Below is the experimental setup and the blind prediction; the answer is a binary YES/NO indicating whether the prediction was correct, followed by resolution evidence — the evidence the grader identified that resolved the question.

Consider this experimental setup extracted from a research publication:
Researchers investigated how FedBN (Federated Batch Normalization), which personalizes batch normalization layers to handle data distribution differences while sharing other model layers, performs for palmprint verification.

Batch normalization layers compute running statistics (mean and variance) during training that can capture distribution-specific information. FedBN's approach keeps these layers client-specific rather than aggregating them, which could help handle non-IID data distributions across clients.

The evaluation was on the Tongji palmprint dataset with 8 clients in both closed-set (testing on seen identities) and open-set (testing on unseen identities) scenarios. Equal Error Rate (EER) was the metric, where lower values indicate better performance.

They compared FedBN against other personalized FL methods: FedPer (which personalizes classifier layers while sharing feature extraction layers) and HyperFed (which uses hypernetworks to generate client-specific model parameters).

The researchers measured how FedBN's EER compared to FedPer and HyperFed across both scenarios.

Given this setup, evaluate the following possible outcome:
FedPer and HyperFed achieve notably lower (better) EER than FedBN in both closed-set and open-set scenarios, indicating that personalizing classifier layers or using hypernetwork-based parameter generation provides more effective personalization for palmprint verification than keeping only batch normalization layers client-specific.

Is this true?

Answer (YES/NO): YES